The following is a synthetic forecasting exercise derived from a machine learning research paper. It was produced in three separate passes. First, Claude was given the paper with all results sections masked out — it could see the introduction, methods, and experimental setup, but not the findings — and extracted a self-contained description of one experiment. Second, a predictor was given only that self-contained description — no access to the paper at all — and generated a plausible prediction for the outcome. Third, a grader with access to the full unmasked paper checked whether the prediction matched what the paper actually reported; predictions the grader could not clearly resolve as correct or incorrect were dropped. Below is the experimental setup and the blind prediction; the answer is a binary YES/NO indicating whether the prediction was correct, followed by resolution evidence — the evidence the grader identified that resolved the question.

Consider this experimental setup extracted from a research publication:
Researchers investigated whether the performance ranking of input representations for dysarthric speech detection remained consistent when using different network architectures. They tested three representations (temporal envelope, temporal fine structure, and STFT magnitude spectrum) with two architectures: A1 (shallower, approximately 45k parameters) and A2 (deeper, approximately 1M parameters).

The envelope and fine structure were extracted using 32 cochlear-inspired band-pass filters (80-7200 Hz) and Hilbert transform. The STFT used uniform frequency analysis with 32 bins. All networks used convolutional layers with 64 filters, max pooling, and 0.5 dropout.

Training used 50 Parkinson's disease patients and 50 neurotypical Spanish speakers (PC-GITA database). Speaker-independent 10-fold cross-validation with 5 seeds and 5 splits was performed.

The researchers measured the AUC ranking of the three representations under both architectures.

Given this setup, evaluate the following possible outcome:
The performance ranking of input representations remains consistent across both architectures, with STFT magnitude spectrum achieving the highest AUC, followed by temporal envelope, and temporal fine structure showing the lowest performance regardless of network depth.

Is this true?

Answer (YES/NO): NO